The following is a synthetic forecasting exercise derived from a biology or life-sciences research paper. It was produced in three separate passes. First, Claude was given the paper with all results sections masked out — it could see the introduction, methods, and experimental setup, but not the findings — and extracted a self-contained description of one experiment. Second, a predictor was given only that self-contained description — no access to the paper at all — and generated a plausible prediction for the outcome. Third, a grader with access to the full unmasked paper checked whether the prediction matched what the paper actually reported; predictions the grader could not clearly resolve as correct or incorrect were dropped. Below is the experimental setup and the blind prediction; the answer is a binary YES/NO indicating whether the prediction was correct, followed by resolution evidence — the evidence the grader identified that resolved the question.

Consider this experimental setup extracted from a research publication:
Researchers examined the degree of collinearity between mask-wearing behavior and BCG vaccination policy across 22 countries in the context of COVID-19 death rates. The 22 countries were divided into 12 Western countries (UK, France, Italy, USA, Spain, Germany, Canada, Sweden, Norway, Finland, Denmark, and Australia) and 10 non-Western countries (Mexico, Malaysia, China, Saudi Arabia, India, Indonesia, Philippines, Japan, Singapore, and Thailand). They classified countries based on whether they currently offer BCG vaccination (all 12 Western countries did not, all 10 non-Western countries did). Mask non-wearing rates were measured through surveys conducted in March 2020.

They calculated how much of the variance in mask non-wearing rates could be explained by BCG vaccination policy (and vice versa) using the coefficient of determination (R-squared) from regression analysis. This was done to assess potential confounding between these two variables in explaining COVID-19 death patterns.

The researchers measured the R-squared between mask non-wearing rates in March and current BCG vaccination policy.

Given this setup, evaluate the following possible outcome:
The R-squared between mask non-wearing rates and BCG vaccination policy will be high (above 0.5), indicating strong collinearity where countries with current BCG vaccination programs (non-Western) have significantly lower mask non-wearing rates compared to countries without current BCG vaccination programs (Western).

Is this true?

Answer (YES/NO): YES